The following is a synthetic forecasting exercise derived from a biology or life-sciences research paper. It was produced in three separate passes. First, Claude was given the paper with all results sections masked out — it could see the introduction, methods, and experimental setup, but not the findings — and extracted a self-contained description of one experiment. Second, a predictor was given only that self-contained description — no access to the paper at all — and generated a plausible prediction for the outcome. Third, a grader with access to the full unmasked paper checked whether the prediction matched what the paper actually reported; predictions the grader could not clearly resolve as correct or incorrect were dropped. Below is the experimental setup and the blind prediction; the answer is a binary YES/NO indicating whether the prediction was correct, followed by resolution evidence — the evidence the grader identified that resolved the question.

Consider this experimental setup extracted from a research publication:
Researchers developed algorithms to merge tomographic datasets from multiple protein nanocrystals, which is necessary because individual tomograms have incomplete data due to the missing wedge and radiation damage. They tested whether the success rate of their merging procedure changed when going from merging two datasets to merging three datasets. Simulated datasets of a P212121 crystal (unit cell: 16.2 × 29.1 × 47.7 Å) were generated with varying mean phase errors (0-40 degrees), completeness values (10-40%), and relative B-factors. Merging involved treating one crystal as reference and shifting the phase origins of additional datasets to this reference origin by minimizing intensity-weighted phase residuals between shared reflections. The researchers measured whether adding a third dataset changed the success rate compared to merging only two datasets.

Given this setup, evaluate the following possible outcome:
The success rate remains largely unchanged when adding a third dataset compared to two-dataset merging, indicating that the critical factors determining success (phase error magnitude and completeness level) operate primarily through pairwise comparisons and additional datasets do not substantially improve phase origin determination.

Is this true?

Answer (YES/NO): YES